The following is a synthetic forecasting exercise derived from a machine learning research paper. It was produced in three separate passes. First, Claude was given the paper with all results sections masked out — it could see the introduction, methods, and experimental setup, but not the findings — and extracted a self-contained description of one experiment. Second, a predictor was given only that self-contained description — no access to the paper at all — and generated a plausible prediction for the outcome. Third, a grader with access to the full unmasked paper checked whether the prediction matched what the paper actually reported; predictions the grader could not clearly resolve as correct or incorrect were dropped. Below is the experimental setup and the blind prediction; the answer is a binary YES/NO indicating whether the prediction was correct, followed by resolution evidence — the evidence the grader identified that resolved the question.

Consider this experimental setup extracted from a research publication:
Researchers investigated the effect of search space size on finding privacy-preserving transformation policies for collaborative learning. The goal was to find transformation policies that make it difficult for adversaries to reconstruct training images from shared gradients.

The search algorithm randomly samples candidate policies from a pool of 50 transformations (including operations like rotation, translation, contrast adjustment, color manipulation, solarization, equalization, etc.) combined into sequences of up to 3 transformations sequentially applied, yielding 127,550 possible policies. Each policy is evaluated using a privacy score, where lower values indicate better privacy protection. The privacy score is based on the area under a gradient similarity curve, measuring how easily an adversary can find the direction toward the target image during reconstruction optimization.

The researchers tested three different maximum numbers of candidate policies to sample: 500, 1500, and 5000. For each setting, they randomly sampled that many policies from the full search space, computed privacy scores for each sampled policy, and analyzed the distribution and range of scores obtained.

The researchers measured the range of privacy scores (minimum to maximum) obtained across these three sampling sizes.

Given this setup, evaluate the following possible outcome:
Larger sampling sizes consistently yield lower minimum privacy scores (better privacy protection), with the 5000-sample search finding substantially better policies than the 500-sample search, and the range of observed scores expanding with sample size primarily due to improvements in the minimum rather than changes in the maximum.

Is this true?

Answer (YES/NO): NO